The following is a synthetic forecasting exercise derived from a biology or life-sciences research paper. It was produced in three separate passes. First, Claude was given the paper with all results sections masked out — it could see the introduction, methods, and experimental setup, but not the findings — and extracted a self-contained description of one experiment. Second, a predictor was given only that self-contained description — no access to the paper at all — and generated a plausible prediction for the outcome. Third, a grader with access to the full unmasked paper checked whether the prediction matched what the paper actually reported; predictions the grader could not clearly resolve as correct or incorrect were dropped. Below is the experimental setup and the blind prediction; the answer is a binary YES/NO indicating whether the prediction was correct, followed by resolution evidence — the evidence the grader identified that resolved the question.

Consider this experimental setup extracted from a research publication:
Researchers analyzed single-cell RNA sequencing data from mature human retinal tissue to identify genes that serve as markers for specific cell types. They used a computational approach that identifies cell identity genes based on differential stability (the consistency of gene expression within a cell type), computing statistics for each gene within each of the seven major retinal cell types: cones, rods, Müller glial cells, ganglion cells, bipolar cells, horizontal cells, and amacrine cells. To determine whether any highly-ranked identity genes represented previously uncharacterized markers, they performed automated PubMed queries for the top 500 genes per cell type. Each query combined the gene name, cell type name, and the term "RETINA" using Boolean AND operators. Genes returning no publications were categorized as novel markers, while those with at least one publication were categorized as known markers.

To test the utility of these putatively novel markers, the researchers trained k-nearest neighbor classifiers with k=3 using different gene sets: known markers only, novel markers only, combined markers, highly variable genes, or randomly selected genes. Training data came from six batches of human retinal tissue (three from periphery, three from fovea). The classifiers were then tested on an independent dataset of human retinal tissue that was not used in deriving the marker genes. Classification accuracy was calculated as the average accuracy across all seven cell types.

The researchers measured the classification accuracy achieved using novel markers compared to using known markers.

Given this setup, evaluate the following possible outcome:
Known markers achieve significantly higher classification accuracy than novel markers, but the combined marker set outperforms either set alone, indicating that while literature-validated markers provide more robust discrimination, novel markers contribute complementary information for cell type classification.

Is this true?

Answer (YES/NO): NO